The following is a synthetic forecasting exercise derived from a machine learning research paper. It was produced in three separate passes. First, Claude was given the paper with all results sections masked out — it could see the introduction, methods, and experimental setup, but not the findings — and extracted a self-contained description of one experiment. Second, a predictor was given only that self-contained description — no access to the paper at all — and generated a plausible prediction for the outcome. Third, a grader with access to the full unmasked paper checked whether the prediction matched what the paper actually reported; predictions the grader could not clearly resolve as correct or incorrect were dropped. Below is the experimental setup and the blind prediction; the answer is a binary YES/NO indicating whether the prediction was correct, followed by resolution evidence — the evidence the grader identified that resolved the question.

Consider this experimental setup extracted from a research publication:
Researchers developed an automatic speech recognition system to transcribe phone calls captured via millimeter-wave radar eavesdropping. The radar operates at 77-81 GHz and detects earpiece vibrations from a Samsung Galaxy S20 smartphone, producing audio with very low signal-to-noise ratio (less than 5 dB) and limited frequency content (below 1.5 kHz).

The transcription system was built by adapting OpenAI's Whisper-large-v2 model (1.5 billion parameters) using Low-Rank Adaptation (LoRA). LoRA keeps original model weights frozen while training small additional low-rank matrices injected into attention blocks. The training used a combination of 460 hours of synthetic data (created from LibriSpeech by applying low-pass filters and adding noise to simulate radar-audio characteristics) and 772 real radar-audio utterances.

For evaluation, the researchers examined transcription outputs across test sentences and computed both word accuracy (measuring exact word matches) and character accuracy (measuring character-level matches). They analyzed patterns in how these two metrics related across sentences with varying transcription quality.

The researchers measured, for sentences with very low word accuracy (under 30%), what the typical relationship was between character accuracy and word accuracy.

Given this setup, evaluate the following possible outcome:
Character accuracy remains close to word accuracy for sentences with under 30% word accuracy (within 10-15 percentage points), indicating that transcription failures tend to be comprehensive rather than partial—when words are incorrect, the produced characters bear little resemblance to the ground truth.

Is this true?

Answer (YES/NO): NO